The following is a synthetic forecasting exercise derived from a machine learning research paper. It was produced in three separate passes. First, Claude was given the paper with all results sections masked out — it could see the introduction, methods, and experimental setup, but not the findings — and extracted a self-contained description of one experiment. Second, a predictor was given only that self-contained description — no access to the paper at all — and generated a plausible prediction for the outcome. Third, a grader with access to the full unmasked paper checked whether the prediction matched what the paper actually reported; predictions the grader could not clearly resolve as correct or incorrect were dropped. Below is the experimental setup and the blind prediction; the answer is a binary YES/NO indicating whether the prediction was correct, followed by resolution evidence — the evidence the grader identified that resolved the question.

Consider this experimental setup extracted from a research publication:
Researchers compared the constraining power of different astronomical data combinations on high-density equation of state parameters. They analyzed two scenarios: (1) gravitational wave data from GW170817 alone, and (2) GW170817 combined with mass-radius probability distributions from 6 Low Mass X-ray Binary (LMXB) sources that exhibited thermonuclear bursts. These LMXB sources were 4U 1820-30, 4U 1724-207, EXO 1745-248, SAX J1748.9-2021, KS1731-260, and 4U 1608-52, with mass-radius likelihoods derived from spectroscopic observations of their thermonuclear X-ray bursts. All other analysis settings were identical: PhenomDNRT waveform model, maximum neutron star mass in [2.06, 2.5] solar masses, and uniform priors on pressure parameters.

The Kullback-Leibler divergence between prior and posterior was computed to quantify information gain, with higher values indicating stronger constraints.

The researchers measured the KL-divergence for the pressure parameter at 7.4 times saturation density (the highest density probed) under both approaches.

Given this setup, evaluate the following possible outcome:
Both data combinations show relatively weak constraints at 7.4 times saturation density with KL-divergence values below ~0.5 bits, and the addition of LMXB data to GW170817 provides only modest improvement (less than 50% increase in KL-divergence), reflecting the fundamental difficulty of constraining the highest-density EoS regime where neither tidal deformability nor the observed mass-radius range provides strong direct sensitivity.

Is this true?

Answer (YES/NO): NO